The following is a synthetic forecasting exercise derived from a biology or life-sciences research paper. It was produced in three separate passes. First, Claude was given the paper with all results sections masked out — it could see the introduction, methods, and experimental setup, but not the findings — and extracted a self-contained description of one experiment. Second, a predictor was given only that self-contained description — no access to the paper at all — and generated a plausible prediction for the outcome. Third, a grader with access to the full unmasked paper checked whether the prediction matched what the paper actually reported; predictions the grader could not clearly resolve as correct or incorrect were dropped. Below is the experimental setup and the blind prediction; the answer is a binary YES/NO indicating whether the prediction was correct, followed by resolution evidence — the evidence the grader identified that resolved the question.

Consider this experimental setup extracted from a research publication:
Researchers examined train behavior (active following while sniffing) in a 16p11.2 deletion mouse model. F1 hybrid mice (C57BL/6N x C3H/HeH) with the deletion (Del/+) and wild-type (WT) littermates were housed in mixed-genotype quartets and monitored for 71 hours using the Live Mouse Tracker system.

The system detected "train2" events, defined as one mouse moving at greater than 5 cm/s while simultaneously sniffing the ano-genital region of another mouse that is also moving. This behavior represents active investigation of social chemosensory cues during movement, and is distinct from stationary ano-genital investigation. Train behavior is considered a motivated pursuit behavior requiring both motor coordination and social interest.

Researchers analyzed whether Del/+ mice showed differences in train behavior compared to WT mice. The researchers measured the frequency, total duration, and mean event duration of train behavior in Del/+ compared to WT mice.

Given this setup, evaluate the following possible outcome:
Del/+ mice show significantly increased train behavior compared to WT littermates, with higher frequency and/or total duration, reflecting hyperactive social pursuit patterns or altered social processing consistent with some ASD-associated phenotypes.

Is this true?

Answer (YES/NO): NO